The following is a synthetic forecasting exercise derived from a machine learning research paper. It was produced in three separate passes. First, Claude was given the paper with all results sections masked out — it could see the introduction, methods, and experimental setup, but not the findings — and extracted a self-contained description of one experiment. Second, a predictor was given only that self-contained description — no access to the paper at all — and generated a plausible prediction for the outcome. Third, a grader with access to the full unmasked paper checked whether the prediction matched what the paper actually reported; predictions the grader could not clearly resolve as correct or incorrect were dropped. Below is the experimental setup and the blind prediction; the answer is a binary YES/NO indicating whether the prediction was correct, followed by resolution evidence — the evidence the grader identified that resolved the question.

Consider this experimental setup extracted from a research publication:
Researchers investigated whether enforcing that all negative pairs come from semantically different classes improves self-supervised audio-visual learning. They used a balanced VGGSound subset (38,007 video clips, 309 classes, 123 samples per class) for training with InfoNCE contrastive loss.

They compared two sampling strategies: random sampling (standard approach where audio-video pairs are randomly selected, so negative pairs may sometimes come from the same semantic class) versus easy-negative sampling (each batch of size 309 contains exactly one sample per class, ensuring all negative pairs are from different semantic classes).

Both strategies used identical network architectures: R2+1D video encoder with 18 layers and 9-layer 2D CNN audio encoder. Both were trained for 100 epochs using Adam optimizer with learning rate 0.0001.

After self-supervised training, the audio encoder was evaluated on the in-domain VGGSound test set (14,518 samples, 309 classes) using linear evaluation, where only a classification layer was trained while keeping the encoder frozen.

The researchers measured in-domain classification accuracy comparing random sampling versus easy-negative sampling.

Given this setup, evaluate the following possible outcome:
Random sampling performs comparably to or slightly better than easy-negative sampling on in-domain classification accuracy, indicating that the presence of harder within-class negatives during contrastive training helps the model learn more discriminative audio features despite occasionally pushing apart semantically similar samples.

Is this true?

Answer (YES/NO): YES